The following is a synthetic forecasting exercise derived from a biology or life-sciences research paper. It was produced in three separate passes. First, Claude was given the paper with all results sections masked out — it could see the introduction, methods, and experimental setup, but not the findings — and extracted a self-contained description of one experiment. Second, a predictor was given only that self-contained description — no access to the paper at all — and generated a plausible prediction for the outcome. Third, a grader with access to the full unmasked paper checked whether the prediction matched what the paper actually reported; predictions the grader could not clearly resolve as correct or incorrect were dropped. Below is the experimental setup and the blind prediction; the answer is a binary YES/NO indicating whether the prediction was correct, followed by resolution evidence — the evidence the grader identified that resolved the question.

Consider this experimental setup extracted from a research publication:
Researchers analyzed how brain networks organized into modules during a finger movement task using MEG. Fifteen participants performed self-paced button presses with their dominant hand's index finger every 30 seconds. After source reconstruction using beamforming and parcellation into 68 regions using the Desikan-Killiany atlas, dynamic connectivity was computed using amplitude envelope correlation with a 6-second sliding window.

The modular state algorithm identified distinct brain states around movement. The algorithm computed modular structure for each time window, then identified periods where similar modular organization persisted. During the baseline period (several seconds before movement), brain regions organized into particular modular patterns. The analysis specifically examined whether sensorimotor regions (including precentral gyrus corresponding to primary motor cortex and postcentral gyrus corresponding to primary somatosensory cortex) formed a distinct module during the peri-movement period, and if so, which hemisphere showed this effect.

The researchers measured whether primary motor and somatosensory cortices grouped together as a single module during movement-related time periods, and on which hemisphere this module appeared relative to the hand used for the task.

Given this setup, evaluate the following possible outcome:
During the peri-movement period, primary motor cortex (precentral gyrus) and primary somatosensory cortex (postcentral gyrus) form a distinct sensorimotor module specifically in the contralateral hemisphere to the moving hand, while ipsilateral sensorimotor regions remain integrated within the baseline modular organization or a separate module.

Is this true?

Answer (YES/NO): NO